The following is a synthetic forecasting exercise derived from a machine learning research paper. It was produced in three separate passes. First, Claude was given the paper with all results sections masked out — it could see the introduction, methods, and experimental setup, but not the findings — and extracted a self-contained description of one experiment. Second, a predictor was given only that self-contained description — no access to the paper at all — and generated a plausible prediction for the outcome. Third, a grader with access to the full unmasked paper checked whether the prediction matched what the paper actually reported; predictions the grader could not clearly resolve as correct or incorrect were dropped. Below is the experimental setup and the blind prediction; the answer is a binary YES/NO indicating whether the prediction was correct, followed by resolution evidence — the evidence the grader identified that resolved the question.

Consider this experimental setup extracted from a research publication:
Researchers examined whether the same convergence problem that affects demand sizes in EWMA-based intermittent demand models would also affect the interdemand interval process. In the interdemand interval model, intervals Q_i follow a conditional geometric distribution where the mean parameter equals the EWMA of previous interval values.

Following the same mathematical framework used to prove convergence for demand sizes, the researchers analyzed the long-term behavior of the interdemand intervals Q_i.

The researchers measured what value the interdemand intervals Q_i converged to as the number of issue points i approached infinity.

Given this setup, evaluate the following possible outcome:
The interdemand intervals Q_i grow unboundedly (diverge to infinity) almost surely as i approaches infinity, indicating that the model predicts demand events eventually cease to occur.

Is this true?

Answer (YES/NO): NO